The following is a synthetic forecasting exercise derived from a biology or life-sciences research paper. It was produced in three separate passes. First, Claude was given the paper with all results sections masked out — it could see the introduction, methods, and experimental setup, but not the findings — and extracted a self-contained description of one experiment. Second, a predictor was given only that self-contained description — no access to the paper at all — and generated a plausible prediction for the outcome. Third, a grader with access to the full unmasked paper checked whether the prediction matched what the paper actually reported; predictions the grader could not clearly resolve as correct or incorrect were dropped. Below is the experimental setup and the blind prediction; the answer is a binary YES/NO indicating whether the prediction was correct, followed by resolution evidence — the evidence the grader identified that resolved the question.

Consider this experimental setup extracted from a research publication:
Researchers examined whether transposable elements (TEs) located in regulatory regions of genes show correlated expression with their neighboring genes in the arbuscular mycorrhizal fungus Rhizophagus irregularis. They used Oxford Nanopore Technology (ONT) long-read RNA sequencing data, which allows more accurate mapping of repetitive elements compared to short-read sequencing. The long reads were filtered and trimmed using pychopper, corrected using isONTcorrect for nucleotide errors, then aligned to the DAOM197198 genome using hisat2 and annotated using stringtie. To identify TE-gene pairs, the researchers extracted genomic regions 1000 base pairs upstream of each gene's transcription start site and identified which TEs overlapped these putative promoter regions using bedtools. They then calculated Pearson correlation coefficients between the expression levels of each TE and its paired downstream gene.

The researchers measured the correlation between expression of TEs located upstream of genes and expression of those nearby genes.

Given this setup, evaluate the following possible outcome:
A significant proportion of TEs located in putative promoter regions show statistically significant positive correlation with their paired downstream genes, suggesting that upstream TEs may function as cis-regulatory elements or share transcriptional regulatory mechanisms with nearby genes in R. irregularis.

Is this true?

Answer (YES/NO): YES